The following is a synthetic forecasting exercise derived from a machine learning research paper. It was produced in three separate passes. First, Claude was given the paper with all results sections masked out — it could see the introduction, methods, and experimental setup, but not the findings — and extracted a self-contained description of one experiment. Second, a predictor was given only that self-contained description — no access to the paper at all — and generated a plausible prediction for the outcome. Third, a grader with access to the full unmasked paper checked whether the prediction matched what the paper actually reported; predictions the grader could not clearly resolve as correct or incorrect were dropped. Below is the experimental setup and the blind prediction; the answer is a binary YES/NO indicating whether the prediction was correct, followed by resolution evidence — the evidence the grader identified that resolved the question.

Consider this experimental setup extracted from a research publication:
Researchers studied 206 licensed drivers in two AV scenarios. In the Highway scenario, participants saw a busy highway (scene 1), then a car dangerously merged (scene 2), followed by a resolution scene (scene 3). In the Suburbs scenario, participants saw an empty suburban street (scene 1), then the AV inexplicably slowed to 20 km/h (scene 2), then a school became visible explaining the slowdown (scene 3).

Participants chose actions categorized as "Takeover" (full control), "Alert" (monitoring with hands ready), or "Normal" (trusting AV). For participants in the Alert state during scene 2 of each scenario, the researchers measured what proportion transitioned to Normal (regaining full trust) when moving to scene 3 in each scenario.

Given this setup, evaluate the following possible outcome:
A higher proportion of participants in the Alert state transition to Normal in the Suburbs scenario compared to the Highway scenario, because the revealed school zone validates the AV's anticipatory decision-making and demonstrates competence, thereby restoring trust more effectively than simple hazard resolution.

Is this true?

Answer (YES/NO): YES